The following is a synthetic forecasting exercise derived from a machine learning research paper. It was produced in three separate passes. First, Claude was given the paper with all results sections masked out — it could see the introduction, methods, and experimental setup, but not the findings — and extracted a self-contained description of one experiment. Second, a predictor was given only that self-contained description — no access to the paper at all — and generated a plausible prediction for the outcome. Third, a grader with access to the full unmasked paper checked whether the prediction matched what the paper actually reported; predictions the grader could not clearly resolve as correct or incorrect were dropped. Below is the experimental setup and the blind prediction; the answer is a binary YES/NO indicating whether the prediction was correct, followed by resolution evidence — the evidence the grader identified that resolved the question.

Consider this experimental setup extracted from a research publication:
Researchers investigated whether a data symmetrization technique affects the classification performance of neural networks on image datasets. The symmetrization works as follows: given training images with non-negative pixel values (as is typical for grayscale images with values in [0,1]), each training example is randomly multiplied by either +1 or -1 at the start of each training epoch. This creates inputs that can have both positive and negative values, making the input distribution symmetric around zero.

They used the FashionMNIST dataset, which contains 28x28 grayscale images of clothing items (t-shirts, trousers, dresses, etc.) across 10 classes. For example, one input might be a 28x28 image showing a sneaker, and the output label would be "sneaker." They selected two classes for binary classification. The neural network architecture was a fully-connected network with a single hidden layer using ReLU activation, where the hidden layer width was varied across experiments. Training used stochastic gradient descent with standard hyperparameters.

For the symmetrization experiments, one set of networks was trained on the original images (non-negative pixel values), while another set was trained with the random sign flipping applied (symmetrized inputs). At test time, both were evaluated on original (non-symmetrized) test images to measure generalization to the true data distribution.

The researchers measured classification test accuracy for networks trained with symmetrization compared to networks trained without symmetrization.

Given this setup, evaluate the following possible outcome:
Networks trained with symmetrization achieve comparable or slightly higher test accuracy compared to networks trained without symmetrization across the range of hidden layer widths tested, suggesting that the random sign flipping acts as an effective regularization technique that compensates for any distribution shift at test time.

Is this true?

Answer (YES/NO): YES